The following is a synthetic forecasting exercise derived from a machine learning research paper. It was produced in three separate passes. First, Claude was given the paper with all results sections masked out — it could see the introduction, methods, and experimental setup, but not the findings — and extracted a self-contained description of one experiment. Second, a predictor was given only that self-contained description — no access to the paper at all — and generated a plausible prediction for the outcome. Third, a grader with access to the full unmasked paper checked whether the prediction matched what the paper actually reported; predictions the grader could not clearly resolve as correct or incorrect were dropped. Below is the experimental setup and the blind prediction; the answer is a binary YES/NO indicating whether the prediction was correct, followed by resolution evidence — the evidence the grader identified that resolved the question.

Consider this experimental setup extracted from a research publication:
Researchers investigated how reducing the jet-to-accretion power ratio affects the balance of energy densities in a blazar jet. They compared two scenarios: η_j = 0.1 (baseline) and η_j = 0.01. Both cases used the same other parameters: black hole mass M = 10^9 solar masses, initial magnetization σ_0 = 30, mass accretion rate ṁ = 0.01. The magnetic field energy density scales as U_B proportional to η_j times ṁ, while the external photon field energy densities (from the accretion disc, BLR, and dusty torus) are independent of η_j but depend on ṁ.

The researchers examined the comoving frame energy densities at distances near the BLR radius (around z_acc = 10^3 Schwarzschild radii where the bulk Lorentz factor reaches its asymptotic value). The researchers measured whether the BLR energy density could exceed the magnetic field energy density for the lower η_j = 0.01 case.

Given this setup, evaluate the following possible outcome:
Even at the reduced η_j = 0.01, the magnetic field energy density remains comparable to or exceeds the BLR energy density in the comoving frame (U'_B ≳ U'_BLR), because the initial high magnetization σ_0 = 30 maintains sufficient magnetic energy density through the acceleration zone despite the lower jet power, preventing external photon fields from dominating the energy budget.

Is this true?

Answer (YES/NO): NO